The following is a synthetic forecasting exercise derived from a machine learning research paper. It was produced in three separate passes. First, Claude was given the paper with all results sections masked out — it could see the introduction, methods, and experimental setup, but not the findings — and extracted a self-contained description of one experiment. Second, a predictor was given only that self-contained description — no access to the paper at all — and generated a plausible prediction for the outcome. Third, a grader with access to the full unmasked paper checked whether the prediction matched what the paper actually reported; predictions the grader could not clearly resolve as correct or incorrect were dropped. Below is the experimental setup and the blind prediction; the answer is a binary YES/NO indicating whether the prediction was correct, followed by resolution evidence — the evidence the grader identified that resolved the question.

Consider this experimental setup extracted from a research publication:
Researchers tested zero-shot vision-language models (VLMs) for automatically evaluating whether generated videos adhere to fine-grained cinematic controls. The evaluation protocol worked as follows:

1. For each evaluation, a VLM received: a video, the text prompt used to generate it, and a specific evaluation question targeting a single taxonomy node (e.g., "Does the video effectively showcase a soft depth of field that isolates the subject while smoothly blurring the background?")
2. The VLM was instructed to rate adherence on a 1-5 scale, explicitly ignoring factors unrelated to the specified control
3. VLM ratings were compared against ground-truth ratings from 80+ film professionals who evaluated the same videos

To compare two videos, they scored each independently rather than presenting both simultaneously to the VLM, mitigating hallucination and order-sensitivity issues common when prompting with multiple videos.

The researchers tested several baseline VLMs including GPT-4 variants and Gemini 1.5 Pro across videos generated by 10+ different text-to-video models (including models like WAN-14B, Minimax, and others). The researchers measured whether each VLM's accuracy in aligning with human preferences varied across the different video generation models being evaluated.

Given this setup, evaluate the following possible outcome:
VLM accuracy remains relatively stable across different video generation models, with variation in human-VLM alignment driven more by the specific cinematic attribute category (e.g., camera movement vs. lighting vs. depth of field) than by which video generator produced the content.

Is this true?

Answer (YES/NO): YES